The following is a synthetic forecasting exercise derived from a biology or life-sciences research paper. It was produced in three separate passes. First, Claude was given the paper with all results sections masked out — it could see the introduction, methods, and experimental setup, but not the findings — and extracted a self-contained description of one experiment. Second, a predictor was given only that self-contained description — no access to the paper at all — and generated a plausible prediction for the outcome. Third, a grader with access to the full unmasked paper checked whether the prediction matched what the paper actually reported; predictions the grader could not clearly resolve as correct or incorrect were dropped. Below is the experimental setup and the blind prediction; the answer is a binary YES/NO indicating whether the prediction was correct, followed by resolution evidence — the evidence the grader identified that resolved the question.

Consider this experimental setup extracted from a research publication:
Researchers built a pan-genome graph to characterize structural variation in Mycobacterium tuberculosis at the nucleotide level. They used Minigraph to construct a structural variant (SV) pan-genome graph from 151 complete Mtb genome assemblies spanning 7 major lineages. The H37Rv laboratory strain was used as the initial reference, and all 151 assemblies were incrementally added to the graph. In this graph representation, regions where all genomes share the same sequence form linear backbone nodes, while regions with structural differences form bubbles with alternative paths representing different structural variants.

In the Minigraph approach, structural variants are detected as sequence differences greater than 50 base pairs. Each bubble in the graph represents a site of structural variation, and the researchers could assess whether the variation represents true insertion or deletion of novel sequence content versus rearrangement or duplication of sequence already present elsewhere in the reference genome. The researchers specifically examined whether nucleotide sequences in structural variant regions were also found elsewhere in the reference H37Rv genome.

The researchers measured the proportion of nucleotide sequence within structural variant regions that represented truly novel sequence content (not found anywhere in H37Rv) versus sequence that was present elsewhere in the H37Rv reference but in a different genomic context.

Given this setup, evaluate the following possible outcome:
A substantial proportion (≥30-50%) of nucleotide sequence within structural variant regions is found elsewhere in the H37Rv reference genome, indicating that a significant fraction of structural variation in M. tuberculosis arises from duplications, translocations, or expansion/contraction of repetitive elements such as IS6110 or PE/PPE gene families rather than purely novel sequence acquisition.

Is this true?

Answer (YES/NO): YES